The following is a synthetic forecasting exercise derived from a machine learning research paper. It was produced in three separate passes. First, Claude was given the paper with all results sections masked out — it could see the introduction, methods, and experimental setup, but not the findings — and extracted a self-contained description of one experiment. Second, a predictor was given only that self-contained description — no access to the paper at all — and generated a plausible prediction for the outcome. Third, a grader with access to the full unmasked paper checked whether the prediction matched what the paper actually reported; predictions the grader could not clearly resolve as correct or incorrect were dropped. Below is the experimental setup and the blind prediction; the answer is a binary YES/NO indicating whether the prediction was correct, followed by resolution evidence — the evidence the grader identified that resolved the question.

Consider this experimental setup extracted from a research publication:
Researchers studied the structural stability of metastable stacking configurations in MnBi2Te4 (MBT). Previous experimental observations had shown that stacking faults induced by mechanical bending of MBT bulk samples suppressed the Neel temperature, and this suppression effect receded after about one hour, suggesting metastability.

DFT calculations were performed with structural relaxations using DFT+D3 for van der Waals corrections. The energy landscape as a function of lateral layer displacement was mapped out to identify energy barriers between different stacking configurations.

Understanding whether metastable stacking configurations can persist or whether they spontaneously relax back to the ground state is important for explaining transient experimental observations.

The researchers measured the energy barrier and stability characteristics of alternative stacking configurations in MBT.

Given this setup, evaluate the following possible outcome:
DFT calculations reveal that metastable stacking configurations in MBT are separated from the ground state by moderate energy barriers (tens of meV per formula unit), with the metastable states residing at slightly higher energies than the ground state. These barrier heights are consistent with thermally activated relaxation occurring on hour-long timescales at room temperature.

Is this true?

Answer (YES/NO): NO